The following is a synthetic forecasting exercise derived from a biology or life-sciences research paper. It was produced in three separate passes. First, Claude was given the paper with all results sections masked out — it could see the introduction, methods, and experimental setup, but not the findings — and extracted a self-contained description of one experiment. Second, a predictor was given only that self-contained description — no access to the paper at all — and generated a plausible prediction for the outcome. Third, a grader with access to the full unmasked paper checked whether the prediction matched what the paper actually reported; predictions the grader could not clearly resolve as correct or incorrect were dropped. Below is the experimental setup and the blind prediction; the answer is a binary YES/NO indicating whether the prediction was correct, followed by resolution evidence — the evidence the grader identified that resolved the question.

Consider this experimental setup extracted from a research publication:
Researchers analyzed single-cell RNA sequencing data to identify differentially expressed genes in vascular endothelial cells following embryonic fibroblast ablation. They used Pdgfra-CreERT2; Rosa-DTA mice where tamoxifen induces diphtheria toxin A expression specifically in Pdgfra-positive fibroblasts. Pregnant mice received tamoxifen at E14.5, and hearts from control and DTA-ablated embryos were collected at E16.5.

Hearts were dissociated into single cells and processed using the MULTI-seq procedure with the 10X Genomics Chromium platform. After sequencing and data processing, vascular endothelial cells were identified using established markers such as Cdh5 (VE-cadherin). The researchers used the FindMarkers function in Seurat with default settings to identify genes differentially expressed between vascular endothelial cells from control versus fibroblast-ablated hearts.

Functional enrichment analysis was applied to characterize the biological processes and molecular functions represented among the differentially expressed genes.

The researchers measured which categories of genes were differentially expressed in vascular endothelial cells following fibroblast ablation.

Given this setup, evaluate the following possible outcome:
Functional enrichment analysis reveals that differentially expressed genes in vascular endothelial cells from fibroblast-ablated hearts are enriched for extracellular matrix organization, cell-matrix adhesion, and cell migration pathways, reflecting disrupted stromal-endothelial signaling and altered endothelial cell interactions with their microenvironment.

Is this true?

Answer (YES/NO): NO